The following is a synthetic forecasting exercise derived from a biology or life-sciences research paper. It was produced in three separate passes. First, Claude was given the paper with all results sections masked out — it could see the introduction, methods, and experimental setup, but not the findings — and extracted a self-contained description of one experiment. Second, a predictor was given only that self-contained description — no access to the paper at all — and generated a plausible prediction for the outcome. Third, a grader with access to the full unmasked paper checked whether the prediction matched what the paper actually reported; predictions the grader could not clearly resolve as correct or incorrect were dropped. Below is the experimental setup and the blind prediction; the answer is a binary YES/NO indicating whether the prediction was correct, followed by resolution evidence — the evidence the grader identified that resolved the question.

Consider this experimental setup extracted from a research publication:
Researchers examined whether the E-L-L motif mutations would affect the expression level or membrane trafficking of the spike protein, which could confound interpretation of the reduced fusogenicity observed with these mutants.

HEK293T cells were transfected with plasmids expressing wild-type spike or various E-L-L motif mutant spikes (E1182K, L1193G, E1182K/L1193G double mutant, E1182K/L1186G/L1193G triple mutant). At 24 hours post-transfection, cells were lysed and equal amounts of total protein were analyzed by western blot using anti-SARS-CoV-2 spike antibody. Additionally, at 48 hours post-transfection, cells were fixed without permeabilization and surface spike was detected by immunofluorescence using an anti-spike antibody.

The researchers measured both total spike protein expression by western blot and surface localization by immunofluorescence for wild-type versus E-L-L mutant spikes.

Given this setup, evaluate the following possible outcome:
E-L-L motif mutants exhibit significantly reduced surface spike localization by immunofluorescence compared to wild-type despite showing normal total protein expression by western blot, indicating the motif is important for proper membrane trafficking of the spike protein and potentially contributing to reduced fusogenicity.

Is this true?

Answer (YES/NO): NO